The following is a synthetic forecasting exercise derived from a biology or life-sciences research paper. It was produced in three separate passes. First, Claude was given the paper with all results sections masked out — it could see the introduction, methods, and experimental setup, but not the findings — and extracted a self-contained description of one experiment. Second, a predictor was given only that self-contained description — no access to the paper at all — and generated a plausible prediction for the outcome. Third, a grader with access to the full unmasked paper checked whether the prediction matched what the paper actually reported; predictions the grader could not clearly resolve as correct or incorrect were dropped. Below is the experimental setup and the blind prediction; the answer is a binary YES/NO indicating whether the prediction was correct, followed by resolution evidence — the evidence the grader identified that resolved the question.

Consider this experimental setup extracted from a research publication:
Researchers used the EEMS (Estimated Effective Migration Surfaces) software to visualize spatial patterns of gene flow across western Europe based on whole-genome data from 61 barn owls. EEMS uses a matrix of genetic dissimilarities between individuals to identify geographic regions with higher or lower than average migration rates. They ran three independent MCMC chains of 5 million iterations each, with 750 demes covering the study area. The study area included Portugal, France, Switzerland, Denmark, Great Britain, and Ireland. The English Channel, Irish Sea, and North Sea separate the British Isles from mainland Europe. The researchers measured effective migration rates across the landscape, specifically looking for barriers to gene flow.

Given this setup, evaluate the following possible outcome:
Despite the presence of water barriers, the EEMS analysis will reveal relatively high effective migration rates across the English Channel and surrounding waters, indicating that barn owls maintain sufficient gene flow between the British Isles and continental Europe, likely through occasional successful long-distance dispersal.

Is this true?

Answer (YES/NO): NO